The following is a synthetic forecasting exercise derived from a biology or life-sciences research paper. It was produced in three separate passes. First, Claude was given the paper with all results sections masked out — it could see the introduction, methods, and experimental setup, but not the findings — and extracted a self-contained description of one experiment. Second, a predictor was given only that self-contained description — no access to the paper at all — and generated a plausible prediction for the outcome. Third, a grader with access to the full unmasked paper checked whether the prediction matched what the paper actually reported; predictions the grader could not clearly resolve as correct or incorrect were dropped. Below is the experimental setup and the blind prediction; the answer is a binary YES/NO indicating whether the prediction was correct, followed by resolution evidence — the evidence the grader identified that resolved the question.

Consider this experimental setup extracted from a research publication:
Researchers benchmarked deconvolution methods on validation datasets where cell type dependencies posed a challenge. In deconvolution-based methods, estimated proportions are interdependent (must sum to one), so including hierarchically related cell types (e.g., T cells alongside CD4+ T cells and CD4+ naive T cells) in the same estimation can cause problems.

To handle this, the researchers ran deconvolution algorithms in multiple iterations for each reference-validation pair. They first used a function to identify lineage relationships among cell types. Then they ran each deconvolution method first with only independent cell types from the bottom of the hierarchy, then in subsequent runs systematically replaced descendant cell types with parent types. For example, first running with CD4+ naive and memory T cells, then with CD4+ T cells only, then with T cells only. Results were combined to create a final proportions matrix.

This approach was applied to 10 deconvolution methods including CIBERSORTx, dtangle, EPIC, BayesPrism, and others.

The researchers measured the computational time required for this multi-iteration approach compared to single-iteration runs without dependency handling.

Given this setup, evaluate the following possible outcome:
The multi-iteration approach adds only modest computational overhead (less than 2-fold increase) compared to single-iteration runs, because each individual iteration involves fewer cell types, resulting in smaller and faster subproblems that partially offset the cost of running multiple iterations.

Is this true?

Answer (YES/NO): NO